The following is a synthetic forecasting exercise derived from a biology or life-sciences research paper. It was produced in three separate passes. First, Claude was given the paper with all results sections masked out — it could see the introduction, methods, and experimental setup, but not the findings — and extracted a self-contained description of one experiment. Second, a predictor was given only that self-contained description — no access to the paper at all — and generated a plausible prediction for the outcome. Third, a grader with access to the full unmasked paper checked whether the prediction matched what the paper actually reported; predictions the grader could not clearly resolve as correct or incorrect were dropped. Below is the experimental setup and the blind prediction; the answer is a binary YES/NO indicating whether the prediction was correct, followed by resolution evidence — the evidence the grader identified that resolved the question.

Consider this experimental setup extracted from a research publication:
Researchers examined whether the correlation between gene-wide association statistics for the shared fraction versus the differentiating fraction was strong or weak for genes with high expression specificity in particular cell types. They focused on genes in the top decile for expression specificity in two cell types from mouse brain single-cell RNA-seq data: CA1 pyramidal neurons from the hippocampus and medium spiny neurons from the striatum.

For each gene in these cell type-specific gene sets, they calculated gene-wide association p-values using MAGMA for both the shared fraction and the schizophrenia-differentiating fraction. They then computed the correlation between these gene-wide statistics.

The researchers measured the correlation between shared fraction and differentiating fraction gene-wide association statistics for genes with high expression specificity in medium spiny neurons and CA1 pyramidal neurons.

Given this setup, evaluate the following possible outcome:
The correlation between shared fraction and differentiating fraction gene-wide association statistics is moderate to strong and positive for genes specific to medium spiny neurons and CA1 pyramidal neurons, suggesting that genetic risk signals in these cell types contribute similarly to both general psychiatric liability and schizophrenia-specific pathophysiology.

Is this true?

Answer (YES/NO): NO